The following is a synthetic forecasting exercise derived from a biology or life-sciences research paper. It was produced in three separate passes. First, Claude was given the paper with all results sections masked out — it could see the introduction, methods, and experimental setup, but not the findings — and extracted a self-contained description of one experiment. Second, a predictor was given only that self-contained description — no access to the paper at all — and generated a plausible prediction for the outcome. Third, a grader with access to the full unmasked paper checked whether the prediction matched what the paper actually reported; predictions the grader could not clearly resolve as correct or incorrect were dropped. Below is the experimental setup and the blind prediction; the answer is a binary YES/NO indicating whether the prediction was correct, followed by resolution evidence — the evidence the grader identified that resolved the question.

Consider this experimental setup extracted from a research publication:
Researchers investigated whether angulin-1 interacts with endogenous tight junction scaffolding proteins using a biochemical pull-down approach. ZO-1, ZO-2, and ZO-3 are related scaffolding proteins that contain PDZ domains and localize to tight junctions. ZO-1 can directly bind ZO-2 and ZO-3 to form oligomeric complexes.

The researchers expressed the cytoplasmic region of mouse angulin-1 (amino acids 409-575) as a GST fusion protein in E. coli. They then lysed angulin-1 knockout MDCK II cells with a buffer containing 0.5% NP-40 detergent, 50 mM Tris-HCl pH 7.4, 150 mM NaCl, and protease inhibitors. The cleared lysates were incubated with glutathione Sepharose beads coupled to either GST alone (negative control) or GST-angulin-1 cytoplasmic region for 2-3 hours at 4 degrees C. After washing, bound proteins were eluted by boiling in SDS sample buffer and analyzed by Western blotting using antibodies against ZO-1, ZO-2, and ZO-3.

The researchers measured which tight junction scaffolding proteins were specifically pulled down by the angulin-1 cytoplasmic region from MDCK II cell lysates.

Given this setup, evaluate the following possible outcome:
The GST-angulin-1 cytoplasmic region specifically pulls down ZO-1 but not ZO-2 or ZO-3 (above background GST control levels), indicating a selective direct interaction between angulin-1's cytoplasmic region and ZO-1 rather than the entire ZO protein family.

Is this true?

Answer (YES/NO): NO